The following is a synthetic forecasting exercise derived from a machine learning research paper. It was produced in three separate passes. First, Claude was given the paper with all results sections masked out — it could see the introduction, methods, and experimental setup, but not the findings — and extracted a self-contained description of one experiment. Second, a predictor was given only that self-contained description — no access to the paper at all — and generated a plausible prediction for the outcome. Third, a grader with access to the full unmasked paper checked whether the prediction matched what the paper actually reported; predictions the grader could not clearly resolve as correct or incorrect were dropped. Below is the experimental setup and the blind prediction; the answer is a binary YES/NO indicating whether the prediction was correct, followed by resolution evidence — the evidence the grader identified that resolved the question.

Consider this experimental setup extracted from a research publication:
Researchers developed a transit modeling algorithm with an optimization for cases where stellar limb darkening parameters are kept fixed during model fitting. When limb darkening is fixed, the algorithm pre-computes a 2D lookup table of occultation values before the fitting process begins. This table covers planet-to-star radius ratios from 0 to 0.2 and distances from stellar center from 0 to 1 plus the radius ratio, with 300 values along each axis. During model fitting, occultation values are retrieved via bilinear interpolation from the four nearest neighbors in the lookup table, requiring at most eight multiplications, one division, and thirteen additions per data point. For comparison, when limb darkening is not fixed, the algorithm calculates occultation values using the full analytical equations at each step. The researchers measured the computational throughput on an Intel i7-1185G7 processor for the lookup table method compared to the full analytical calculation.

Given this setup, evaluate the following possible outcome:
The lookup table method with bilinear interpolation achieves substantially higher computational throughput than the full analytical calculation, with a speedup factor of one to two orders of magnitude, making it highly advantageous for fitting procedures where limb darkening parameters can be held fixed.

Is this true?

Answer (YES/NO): YES